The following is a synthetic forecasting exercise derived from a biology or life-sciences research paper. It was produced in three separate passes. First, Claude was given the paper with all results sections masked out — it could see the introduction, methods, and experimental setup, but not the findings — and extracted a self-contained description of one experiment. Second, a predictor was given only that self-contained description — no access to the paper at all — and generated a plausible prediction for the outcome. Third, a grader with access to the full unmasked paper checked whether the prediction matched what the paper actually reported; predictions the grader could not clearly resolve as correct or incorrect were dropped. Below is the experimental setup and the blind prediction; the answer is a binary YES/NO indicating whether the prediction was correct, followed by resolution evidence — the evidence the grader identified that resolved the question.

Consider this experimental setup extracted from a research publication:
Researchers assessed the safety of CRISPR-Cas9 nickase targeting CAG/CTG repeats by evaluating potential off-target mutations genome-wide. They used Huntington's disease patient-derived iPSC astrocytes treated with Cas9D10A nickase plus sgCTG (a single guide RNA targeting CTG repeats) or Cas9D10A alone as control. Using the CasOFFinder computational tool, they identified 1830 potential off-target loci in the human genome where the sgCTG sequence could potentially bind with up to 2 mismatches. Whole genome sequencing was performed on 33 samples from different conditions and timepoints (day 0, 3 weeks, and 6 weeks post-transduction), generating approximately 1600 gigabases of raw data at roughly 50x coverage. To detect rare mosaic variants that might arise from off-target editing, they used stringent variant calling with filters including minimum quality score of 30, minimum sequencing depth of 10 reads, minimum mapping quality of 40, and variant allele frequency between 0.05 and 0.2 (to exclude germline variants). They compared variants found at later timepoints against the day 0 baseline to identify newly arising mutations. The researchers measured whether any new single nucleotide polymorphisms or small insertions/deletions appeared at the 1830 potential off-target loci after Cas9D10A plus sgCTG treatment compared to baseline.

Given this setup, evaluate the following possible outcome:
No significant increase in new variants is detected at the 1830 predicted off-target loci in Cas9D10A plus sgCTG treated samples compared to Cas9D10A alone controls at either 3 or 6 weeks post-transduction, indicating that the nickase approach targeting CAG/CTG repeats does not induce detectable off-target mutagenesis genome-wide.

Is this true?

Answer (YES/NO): YES